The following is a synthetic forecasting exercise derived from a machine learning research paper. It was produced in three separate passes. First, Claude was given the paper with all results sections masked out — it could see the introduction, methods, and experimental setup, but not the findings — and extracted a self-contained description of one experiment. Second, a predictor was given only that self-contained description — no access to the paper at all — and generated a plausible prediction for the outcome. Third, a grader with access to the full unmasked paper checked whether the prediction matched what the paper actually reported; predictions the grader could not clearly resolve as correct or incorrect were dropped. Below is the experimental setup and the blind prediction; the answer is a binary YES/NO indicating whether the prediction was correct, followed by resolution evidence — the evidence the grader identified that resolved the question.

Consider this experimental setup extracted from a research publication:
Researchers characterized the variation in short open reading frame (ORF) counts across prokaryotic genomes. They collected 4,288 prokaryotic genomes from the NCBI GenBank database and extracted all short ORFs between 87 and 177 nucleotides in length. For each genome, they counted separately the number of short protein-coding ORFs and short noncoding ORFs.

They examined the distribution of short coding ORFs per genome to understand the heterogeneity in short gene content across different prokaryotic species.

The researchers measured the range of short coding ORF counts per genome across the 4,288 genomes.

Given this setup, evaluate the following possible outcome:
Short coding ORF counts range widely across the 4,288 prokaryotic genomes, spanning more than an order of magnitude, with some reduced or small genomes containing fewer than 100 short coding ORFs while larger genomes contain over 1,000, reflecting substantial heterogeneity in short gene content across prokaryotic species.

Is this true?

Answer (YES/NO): NO